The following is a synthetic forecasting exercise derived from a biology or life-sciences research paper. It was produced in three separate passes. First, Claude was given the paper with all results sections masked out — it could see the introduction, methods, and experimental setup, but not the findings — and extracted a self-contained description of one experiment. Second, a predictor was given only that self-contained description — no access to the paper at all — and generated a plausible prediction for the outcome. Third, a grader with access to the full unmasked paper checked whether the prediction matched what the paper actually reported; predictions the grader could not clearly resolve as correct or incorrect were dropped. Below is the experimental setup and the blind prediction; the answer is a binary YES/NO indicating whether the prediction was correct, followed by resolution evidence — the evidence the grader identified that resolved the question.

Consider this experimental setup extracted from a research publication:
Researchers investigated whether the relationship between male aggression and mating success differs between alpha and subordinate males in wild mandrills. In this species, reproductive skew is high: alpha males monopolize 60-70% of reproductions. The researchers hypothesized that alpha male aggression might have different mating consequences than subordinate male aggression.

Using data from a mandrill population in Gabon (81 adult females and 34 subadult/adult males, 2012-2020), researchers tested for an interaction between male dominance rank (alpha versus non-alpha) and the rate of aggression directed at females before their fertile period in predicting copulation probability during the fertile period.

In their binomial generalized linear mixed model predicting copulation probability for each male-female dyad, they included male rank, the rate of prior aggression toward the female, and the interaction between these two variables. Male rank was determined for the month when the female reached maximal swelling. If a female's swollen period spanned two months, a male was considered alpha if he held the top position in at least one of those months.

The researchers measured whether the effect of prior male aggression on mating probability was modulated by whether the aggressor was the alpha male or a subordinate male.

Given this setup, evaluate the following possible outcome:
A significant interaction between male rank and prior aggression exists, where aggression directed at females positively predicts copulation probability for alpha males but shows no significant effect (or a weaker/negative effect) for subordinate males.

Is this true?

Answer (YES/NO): NO